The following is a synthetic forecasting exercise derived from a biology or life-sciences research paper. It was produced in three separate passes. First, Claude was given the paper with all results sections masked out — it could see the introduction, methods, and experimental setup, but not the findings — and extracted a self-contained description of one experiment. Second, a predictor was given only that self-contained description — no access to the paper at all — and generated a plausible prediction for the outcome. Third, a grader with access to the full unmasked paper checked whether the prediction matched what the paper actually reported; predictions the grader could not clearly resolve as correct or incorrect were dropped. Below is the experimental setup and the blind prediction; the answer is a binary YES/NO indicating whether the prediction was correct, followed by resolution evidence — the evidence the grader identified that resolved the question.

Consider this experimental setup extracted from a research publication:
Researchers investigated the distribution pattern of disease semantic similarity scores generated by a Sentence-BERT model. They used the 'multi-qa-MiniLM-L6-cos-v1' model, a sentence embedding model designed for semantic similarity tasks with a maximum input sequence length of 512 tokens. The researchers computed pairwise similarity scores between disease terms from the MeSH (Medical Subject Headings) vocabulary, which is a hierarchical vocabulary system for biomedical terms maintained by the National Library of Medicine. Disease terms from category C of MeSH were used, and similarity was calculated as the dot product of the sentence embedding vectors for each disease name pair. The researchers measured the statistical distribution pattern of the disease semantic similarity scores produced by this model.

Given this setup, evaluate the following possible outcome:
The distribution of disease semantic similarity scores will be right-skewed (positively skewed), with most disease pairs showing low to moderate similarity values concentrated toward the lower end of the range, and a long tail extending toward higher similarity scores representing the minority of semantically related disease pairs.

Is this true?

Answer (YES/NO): YES